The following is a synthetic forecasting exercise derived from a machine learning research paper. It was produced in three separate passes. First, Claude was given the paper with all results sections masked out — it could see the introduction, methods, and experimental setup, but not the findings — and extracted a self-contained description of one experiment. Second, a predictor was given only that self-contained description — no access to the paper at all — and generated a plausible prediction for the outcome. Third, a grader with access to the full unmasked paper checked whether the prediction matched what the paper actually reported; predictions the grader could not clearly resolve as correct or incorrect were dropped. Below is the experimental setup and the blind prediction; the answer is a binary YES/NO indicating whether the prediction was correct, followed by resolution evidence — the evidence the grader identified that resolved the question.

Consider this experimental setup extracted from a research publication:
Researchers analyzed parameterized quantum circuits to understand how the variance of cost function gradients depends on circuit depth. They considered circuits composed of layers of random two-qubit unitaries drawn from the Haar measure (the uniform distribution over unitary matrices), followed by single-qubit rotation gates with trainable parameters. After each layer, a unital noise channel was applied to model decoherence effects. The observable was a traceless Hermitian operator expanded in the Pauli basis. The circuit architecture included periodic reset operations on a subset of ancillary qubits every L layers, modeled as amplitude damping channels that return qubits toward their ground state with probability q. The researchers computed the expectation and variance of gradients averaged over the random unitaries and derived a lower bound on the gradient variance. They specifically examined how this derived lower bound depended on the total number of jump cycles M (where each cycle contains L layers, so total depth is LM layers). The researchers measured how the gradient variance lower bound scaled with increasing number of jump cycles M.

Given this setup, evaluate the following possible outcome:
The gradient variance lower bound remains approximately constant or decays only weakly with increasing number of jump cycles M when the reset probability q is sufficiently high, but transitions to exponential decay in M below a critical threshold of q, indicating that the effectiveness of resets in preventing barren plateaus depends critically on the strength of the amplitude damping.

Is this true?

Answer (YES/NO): NO